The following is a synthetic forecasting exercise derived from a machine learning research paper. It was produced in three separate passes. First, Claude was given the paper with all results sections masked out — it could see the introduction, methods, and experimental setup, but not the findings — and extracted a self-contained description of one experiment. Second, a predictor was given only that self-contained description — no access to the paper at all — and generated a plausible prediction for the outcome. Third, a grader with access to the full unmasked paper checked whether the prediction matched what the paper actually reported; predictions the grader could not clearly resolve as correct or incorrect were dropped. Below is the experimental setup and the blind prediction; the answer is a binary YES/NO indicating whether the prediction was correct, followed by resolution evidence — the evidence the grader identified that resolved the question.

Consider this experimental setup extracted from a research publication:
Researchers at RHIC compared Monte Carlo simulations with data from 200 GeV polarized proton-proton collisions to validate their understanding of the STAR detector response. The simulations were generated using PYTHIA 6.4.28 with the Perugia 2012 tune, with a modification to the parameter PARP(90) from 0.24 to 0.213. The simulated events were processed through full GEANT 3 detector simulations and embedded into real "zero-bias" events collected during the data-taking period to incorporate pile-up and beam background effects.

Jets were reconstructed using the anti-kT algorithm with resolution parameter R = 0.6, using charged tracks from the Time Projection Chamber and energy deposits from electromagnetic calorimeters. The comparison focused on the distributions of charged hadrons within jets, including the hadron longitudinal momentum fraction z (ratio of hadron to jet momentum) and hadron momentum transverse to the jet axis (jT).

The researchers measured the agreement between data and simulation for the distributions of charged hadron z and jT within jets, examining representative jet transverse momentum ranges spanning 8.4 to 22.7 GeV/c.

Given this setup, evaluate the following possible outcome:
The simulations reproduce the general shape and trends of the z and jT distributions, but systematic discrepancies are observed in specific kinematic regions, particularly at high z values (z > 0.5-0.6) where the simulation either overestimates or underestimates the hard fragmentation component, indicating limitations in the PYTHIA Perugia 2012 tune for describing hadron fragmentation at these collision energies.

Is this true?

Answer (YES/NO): NO